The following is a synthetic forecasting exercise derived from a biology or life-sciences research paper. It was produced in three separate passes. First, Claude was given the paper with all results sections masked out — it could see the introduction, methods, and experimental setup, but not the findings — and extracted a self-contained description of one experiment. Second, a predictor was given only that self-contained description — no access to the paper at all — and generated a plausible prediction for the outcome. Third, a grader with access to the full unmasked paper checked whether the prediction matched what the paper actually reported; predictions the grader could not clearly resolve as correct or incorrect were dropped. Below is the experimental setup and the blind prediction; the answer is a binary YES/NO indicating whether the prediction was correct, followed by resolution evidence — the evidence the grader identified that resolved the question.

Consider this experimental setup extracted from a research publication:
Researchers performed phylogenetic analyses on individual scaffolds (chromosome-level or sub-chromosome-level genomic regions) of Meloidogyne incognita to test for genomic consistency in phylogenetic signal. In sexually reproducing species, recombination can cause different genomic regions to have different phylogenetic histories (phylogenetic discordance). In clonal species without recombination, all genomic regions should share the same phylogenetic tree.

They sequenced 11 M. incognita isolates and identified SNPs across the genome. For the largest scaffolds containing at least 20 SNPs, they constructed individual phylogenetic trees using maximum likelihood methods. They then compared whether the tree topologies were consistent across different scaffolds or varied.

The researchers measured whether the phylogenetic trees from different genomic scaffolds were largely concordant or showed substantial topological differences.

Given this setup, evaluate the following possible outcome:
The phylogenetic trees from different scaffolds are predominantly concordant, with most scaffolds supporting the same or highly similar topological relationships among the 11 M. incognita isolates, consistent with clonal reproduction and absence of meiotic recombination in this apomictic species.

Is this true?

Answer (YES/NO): YES